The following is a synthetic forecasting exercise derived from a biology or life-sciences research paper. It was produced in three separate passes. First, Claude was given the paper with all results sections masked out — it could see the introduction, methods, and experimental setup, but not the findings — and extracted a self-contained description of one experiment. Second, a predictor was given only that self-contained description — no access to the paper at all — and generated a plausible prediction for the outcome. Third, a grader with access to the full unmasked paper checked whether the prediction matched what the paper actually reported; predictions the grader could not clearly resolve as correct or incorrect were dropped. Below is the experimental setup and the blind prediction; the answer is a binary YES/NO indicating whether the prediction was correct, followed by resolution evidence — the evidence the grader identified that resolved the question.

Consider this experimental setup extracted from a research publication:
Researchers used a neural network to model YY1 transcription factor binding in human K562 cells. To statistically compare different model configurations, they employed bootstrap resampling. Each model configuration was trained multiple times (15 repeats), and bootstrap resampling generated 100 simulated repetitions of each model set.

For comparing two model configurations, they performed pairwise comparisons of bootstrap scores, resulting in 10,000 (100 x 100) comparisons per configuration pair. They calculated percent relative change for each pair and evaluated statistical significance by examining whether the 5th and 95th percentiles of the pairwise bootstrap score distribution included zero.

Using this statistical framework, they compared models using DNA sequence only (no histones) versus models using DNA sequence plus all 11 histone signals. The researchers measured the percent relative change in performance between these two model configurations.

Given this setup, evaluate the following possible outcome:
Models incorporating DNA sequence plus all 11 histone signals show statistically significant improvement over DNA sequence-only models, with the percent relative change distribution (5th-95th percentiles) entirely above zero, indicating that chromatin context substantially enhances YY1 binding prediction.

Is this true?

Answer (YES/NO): NO